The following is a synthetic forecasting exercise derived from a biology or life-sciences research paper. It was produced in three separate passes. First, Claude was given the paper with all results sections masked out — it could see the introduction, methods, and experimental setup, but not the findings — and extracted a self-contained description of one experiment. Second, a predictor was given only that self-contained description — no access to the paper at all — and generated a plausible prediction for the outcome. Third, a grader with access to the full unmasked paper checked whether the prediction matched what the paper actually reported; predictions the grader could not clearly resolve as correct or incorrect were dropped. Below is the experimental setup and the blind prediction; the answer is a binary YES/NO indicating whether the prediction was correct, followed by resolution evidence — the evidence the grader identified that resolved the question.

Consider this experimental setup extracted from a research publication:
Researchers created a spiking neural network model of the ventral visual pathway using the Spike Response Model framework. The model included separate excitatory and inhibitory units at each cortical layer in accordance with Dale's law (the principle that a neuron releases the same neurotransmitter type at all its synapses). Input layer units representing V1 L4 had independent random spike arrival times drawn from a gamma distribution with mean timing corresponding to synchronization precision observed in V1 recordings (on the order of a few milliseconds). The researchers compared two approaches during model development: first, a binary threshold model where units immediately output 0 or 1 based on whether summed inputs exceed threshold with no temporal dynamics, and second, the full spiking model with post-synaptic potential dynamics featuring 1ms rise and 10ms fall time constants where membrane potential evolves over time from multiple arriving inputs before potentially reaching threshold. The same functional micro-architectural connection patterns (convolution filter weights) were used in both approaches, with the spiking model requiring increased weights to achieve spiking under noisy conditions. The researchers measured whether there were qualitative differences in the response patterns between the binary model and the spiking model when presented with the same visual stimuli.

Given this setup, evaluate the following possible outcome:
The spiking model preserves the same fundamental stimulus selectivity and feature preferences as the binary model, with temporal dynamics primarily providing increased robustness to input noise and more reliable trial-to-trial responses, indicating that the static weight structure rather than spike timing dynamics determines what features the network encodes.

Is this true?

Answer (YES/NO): YES